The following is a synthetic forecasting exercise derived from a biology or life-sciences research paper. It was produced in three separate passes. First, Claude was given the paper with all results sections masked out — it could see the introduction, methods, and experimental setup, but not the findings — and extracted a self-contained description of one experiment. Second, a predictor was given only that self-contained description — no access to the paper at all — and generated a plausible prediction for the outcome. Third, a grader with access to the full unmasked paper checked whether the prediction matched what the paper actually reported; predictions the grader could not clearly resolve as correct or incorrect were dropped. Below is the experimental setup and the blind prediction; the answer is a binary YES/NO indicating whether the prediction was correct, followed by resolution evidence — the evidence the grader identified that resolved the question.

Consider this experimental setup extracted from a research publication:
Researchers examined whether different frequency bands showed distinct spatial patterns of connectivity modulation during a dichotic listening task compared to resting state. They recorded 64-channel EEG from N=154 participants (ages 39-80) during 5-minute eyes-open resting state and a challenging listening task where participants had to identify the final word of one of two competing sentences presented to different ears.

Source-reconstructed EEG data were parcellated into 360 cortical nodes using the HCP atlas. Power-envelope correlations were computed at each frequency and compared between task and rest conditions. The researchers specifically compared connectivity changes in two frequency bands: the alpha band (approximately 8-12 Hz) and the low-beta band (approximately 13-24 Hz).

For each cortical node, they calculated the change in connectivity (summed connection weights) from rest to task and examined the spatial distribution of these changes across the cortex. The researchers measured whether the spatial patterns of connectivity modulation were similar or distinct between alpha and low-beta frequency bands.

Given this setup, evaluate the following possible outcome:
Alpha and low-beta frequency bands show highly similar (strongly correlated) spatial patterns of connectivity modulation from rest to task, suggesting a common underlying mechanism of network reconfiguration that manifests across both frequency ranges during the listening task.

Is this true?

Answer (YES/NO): NO